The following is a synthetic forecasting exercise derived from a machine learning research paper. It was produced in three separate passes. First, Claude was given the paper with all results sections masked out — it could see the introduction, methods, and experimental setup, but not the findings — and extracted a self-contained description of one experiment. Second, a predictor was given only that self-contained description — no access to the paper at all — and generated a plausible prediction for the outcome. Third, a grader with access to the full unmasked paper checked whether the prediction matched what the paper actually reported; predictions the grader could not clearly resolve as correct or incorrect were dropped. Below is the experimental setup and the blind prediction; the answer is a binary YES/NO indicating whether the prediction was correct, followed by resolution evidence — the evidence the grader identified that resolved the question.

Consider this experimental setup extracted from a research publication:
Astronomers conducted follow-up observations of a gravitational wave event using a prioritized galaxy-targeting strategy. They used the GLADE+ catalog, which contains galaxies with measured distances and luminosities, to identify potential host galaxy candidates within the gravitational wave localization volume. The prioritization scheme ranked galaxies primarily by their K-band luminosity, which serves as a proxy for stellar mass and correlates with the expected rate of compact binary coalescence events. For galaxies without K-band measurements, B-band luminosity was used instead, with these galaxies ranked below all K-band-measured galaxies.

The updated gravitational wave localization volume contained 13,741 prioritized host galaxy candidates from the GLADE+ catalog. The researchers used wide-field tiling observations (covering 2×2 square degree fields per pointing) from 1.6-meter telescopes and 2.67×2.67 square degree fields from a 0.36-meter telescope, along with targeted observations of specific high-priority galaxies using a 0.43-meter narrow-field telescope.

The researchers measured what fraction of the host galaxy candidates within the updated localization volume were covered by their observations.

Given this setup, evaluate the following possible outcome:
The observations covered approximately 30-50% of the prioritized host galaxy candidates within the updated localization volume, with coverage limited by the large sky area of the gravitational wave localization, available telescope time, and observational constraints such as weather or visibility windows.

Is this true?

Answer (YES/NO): YES